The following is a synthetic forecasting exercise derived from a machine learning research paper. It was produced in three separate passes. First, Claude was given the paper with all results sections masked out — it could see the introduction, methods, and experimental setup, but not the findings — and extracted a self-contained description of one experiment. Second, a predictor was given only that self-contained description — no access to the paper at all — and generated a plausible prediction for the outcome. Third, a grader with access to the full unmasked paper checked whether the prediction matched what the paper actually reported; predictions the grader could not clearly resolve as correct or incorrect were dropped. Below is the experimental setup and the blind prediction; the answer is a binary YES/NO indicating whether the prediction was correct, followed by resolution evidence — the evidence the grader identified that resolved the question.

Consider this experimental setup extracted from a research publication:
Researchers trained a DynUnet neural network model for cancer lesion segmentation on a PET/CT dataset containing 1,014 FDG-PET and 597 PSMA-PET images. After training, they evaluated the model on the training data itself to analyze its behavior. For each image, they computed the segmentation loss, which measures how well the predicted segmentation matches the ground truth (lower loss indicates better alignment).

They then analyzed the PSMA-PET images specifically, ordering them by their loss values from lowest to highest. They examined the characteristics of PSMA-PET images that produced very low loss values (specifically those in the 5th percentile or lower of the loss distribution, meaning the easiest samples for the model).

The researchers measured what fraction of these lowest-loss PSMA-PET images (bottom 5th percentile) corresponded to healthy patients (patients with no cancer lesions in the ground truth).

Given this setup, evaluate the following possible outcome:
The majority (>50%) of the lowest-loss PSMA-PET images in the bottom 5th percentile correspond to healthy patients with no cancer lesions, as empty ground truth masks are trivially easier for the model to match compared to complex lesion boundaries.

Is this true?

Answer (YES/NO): NO